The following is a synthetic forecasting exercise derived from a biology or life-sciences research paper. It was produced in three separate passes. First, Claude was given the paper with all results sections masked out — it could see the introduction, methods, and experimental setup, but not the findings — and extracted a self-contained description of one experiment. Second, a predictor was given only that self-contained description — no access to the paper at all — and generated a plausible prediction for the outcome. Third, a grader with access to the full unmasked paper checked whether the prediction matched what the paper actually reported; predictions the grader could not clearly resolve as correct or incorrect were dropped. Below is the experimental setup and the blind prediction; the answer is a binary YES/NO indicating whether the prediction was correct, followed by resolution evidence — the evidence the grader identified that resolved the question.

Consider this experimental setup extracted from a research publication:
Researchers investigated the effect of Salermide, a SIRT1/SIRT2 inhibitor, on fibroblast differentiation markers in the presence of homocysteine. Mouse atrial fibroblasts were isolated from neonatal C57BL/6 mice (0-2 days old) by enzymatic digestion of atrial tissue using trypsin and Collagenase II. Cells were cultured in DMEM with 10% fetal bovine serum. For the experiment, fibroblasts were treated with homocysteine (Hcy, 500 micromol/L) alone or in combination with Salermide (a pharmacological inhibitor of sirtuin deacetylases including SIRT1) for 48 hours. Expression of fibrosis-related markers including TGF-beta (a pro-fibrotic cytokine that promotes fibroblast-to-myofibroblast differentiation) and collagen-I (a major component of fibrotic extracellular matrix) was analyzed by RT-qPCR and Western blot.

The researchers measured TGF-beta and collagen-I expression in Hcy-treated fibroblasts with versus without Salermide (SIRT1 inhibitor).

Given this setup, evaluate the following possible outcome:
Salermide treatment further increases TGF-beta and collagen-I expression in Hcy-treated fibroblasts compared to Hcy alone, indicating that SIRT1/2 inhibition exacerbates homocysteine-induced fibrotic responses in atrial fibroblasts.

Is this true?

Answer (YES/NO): YES